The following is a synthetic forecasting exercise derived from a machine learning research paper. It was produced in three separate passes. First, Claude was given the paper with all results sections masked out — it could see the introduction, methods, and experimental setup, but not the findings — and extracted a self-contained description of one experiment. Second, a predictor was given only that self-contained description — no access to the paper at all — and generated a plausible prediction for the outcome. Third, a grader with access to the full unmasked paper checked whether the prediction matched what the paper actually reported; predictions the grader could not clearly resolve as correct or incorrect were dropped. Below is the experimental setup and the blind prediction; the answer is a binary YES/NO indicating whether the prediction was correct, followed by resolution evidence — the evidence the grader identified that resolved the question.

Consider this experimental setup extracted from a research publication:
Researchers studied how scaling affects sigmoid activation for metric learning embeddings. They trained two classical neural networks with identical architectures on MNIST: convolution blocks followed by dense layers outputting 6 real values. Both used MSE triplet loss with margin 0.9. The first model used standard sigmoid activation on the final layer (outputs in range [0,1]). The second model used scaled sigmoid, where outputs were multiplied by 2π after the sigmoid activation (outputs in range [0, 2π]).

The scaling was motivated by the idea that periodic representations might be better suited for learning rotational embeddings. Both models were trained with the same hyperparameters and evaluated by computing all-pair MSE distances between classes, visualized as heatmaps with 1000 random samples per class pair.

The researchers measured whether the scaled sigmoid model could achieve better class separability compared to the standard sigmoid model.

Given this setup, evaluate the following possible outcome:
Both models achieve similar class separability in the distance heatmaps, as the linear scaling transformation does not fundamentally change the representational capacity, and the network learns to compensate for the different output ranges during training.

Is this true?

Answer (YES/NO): NO